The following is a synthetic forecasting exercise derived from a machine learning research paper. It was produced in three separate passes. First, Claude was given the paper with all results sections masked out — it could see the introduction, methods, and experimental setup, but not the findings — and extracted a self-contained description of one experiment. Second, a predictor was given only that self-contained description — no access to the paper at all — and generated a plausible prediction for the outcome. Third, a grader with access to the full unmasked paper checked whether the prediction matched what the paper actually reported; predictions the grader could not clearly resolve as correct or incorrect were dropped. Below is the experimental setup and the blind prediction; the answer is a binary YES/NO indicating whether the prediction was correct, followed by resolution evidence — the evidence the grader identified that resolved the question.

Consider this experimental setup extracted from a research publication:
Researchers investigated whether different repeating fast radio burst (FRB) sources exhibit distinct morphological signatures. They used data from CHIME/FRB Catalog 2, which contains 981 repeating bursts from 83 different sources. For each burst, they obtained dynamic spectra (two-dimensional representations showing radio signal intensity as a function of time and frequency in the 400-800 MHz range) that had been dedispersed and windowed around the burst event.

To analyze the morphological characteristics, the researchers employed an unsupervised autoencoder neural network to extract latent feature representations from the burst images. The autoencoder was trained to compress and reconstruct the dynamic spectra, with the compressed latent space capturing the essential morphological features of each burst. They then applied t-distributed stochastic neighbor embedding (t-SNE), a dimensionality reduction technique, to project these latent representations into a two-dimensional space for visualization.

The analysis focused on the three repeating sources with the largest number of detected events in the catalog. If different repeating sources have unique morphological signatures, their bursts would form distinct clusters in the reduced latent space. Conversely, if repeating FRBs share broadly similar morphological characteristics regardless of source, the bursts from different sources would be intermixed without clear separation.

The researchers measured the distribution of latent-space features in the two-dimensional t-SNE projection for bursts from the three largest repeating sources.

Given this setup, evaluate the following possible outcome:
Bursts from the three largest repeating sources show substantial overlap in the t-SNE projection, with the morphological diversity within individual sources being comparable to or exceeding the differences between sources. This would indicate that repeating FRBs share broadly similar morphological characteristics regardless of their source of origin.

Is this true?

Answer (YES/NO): YES